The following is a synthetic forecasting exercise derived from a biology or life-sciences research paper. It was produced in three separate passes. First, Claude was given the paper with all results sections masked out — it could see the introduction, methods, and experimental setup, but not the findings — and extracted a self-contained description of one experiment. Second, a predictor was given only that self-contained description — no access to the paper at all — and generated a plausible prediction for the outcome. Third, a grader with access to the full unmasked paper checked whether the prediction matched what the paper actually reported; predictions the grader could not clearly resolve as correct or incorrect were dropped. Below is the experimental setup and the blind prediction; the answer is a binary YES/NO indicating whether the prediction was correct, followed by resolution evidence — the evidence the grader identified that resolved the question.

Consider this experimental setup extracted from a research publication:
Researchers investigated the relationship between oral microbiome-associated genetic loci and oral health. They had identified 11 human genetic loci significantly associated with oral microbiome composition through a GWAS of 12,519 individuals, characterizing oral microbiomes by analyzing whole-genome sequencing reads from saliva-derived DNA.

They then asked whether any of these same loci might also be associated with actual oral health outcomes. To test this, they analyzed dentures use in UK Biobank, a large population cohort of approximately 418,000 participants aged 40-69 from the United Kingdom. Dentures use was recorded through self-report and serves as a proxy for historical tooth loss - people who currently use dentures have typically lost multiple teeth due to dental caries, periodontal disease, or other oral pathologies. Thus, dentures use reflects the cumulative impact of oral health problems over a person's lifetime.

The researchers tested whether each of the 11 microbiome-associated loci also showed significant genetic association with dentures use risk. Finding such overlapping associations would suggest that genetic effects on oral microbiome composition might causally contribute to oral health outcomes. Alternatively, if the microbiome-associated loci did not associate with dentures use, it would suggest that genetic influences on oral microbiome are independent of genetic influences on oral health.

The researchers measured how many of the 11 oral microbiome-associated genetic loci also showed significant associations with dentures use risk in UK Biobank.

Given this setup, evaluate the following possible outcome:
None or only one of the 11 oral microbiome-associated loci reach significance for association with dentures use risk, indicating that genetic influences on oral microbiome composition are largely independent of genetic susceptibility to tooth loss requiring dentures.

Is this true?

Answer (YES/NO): NO